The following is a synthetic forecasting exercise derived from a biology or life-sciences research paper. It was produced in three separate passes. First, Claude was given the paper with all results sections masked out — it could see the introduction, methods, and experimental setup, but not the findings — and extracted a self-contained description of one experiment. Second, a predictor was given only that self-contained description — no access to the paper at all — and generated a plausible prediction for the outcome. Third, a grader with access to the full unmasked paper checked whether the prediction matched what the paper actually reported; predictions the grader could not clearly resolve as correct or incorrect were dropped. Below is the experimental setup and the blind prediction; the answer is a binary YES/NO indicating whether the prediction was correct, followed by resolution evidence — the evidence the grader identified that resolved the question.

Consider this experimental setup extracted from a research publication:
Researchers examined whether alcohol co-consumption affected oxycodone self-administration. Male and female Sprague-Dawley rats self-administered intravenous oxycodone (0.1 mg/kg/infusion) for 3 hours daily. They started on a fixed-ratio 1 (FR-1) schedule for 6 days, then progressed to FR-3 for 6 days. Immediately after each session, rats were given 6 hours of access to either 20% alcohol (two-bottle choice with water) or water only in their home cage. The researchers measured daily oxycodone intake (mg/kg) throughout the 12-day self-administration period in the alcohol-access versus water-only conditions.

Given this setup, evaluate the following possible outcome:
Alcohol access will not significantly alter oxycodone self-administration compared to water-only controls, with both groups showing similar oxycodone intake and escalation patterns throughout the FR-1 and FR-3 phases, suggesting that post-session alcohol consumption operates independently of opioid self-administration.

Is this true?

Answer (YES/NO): NO